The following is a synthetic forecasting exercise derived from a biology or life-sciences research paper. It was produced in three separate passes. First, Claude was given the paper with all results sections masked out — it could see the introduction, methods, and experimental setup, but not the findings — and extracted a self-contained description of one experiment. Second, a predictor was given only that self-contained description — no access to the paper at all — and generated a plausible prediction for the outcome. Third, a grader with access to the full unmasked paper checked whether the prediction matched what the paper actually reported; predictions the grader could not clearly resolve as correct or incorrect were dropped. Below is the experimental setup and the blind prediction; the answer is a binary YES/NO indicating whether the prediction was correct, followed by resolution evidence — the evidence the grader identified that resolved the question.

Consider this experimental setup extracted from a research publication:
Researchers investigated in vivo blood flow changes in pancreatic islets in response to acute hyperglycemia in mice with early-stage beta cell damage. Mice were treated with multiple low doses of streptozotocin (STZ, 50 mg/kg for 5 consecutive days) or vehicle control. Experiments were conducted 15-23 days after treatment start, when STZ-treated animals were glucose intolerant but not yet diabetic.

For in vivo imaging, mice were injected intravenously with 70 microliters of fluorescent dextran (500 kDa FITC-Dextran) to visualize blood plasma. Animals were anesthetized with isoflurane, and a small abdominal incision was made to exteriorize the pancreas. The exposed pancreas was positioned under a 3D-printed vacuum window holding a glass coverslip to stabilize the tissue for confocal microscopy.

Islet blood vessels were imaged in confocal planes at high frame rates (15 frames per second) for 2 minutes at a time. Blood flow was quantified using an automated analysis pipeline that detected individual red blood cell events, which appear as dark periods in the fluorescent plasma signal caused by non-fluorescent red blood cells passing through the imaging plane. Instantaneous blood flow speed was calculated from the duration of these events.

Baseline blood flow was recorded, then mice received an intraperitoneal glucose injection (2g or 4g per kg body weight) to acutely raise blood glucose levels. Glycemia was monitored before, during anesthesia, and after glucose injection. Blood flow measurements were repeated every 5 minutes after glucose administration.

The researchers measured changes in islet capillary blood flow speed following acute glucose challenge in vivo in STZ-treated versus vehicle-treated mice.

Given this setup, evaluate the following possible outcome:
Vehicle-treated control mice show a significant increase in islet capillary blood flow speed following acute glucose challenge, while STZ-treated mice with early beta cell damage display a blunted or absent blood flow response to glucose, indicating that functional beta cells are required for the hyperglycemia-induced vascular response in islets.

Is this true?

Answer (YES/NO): YES